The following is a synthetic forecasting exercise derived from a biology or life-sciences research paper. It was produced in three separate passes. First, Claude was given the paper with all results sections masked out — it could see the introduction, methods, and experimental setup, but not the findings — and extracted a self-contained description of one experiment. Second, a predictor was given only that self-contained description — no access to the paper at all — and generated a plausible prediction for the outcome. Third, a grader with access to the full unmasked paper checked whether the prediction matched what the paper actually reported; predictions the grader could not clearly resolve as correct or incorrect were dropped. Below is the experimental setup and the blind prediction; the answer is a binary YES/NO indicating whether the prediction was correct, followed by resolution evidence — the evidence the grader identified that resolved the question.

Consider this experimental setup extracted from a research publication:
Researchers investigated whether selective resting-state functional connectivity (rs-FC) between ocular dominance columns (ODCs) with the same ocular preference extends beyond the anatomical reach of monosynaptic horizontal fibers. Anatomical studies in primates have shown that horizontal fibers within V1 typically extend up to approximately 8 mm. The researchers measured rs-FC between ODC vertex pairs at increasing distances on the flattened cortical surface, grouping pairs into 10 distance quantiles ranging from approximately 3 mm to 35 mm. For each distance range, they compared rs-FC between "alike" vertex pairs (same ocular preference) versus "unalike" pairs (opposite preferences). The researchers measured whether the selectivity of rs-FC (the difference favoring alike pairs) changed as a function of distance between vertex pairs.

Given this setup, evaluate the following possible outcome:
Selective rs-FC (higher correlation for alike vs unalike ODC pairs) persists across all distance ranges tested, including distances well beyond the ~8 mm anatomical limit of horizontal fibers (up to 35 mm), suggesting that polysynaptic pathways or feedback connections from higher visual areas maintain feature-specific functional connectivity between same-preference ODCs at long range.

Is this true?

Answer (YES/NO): YES